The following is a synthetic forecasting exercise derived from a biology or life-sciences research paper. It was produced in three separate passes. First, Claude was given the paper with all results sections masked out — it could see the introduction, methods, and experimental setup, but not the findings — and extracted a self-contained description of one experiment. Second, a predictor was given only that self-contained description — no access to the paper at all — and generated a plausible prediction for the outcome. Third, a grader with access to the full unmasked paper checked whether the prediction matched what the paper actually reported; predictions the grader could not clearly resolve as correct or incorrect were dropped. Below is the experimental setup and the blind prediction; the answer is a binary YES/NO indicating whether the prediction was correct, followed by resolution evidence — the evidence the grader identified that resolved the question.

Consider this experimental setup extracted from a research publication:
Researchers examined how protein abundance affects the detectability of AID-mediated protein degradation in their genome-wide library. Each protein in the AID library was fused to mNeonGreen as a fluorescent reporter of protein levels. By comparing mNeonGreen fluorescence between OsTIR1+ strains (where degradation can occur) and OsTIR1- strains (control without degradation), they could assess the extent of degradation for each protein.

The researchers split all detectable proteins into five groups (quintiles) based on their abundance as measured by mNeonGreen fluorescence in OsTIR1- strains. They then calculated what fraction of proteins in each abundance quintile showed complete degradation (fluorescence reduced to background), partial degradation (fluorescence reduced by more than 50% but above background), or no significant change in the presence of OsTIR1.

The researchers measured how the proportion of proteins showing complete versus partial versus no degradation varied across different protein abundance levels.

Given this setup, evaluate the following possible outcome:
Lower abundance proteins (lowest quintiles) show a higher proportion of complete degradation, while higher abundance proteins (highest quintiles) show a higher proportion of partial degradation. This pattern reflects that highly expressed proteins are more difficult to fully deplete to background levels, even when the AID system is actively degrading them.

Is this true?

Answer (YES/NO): YES